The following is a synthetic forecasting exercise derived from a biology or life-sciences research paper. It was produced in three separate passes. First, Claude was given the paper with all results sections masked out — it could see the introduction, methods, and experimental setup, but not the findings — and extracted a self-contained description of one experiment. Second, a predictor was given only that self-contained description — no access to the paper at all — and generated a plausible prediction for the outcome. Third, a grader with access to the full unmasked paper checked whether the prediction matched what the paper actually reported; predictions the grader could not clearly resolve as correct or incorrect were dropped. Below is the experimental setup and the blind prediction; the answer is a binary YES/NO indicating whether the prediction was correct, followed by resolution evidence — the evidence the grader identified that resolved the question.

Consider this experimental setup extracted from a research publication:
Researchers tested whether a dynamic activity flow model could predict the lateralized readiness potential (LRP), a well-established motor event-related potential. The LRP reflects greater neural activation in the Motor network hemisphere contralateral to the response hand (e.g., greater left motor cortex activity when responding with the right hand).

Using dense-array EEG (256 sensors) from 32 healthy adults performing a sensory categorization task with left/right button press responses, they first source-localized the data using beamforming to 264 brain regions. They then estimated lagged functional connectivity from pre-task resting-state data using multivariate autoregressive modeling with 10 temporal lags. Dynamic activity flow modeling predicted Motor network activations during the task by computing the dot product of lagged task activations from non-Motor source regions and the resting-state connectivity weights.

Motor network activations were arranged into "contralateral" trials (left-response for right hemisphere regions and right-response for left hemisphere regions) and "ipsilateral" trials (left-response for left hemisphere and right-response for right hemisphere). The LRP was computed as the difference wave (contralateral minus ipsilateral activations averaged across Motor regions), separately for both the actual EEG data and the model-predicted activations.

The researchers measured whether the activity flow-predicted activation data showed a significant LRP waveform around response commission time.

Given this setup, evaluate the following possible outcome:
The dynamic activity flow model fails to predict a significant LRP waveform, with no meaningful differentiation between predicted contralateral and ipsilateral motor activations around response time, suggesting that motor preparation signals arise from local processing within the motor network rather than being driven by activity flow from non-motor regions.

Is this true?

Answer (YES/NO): NO